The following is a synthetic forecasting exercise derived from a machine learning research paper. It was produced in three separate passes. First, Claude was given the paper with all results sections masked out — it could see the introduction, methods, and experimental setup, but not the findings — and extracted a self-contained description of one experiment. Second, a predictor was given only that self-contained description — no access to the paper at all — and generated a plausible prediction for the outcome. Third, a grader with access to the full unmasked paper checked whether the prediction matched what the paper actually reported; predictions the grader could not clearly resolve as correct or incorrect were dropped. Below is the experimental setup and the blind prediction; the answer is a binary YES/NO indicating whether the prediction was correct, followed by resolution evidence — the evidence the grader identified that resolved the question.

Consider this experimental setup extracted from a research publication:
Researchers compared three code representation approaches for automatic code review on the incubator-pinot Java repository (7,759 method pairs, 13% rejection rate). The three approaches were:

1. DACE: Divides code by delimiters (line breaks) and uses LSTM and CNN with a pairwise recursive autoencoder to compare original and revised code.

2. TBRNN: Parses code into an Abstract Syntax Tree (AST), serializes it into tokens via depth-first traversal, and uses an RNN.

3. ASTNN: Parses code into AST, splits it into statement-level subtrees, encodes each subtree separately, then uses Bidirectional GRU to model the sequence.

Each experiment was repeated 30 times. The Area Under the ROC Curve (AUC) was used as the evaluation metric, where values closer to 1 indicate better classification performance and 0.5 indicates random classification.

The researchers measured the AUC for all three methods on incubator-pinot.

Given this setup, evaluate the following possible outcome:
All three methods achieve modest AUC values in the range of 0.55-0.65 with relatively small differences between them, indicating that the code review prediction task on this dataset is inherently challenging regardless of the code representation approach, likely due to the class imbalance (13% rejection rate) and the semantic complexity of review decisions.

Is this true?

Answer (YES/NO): NO